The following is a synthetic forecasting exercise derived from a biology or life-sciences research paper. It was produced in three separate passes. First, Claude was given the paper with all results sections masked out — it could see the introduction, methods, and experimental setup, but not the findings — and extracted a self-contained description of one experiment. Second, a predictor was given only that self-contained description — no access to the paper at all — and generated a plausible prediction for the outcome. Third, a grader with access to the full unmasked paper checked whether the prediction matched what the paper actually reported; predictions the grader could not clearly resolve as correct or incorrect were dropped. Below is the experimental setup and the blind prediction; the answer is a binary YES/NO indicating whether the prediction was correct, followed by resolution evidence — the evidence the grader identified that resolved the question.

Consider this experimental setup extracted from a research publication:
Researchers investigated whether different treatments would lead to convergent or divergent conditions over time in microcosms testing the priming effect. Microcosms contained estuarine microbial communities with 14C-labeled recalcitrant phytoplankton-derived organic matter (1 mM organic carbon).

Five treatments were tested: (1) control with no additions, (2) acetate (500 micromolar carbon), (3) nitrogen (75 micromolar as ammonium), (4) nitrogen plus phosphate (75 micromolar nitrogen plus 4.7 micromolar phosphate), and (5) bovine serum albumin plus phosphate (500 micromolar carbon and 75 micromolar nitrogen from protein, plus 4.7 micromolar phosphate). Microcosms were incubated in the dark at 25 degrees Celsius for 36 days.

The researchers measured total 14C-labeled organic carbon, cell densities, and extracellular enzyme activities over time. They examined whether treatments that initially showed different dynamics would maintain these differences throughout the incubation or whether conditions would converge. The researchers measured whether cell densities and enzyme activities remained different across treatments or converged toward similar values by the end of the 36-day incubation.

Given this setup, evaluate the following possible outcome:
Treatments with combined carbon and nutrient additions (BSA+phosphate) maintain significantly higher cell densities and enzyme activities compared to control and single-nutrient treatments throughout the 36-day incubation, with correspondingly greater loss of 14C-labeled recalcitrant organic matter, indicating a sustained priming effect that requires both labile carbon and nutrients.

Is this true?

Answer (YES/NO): NO